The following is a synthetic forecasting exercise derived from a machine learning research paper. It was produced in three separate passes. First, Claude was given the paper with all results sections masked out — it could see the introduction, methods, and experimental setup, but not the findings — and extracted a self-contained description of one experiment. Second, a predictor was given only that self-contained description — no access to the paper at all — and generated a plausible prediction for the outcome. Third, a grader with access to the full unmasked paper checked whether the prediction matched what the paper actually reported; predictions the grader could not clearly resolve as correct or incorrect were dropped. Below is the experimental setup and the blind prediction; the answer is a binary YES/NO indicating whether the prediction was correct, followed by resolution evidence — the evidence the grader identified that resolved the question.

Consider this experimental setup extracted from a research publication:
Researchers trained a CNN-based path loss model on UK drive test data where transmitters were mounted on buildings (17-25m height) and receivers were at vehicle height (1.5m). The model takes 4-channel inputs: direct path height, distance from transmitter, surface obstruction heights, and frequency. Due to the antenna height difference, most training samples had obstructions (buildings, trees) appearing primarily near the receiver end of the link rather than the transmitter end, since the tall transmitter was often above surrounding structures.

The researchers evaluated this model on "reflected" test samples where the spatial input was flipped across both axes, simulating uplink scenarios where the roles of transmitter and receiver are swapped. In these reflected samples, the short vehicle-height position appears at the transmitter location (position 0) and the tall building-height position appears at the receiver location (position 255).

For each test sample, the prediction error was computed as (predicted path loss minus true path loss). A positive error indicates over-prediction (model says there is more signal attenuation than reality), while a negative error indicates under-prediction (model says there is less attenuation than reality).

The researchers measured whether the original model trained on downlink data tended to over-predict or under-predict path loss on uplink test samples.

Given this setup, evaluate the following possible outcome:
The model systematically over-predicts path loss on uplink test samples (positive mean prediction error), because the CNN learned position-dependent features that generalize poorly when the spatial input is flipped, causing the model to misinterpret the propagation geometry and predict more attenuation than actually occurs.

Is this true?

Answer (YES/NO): NO